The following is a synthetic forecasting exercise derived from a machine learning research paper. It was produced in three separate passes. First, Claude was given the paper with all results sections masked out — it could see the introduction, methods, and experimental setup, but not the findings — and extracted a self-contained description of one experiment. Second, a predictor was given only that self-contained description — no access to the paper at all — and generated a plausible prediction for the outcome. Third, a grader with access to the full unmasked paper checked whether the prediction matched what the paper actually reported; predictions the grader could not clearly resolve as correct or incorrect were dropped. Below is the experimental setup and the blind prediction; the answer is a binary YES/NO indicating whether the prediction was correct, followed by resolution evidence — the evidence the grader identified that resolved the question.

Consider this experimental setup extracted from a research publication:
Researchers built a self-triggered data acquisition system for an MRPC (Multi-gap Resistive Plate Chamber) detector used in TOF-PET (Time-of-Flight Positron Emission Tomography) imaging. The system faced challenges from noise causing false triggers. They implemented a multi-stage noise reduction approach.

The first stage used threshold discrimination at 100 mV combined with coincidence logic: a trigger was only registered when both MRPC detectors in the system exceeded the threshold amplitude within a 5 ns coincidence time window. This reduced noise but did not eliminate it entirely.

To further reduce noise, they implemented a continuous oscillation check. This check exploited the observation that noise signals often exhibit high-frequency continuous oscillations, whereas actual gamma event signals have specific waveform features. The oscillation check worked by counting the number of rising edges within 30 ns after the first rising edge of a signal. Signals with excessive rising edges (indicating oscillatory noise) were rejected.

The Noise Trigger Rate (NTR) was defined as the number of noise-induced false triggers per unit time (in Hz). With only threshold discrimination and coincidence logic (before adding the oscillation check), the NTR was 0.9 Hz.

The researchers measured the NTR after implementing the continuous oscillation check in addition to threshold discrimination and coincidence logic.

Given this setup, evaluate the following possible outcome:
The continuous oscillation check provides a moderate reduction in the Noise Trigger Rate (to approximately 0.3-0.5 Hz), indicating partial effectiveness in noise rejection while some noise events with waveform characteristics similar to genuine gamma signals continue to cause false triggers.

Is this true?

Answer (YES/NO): NO